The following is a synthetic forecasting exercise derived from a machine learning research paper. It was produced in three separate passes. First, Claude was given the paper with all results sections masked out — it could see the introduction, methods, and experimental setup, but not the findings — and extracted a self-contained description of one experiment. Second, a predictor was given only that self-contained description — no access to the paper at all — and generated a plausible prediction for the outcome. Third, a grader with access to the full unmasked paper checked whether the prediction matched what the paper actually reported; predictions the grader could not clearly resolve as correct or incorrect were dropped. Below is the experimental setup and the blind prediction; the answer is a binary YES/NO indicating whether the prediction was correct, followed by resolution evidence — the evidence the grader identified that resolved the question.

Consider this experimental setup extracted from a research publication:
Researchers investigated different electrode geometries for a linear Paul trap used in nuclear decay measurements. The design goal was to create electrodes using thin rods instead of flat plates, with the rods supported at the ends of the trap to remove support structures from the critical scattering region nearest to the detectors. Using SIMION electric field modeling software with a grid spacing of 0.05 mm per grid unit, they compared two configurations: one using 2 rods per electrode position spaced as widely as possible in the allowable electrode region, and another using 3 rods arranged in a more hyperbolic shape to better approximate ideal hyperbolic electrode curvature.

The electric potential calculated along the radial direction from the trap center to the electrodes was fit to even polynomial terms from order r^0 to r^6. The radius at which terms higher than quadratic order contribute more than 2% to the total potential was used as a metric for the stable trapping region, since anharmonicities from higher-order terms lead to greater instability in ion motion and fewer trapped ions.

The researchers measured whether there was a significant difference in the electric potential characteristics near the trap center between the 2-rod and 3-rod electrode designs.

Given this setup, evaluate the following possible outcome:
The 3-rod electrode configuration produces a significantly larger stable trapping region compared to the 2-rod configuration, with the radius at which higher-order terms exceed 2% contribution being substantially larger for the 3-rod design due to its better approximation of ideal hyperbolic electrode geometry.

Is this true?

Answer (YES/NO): NO